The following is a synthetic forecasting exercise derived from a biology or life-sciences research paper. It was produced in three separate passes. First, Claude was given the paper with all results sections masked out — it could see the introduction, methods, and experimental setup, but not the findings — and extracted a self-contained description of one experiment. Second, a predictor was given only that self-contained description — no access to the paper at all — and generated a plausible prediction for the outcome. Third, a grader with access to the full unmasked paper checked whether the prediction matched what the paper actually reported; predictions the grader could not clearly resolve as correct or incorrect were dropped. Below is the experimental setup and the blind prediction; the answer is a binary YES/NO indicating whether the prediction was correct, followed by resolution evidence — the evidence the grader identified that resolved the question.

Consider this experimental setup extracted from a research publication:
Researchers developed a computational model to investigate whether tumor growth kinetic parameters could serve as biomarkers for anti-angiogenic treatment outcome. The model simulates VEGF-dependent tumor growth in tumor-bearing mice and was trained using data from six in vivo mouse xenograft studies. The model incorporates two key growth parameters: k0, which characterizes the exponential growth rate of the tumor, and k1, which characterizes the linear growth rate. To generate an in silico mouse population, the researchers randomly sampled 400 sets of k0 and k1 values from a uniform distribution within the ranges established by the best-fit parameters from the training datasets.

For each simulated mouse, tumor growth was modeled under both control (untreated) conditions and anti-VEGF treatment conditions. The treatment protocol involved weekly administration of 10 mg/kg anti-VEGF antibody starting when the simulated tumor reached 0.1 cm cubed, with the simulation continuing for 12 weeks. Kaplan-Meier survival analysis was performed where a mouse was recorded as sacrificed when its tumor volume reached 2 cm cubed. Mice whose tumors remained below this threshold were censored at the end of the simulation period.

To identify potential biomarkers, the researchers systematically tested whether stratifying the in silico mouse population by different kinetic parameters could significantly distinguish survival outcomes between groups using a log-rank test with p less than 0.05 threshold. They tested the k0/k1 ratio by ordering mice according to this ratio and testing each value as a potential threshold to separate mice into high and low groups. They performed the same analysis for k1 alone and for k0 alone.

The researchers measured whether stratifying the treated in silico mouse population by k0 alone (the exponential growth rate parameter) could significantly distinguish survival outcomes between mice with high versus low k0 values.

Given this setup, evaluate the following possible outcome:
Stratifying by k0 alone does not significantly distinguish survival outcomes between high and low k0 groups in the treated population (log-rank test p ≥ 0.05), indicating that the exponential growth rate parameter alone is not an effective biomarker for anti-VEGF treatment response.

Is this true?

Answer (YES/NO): YES